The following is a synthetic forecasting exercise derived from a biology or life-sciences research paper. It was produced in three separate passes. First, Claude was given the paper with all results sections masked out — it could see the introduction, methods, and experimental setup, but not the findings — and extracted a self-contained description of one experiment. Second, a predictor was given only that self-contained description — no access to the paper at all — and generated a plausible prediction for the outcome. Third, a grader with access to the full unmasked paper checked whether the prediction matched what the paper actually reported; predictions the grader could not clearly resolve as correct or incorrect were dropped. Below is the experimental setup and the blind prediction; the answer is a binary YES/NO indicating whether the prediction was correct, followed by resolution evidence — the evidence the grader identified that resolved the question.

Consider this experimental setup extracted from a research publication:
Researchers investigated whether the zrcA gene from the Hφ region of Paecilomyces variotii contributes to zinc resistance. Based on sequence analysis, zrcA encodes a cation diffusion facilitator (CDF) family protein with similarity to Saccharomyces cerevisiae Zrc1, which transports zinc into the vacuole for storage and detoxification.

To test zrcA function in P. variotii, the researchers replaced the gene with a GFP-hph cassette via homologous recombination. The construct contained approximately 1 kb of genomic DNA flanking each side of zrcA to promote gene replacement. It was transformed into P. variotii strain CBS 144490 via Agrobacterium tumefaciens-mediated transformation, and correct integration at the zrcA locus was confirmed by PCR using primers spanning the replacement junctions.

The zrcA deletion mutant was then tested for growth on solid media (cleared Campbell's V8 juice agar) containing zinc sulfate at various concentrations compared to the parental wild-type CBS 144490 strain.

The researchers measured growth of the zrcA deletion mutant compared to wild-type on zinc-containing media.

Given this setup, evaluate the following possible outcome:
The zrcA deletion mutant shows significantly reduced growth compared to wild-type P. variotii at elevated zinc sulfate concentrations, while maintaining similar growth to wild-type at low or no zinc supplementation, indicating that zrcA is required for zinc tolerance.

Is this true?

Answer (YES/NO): YES